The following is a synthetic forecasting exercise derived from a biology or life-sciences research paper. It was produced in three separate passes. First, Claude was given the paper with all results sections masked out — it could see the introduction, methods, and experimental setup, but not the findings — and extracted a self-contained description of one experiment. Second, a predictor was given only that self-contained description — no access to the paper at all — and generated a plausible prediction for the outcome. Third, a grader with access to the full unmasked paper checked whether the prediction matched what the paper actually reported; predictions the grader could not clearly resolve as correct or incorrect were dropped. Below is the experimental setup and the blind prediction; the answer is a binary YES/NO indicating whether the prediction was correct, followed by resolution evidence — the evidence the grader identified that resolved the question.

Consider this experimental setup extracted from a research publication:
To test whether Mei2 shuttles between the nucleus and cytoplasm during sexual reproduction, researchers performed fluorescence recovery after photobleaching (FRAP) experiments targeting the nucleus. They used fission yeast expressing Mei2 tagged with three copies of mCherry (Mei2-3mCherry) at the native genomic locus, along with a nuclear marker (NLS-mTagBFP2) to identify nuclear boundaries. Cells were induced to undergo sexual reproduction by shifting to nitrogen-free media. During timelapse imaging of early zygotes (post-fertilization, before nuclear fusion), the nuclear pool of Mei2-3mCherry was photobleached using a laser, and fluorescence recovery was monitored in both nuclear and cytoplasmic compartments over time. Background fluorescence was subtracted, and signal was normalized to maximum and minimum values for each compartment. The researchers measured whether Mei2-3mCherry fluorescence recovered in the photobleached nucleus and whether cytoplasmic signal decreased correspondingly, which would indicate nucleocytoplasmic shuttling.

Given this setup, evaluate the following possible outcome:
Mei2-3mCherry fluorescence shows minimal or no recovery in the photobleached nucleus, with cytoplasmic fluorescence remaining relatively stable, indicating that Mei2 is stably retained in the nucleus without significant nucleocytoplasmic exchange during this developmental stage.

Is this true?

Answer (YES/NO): NO